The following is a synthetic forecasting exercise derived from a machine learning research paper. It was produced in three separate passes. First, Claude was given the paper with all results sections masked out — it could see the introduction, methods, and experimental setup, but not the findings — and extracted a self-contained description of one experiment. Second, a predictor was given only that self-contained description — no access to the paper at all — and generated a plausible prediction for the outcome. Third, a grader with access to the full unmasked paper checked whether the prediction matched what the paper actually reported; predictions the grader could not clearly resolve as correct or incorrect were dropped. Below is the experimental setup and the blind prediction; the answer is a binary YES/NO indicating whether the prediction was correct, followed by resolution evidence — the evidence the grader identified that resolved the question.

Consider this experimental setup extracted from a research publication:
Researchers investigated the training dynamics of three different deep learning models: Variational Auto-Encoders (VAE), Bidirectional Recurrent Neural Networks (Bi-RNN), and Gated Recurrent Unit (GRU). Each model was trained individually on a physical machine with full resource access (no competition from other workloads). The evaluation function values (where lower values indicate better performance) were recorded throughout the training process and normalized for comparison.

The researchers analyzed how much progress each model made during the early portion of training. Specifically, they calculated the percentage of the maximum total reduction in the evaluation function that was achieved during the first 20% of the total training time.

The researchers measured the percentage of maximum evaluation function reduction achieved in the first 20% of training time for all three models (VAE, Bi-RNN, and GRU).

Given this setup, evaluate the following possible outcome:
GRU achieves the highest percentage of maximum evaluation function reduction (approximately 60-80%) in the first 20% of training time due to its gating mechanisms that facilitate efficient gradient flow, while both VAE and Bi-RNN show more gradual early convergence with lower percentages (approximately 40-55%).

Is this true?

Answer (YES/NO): NO